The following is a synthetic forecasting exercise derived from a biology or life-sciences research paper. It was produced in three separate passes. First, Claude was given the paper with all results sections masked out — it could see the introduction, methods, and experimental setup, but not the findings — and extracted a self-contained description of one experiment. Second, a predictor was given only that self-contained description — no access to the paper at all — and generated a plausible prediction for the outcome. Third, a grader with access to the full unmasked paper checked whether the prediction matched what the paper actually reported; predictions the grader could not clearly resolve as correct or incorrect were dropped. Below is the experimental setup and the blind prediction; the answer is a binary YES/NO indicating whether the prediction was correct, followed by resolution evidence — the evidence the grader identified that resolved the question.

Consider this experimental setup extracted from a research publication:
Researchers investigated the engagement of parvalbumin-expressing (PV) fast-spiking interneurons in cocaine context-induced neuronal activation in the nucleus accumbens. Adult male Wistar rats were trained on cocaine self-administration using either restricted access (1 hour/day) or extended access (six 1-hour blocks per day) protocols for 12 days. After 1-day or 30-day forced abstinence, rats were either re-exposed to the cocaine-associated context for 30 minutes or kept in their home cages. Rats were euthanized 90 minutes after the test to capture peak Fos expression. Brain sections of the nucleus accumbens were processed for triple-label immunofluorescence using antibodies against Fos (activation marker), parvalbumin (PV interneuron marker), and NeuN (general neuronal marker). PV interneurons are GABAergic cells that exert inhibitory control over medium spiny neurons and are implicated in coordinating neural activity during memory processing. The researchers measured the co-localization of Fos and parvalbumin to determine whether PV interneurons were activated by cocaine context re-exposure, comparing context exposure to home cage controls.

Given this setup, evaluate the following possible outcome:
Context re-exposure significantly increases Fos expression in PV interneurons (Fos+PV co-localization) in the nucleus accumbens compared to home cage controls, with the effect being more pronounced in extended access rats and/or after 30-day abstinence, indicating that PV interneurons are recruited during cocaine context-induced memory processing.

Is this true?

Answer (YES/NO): NO